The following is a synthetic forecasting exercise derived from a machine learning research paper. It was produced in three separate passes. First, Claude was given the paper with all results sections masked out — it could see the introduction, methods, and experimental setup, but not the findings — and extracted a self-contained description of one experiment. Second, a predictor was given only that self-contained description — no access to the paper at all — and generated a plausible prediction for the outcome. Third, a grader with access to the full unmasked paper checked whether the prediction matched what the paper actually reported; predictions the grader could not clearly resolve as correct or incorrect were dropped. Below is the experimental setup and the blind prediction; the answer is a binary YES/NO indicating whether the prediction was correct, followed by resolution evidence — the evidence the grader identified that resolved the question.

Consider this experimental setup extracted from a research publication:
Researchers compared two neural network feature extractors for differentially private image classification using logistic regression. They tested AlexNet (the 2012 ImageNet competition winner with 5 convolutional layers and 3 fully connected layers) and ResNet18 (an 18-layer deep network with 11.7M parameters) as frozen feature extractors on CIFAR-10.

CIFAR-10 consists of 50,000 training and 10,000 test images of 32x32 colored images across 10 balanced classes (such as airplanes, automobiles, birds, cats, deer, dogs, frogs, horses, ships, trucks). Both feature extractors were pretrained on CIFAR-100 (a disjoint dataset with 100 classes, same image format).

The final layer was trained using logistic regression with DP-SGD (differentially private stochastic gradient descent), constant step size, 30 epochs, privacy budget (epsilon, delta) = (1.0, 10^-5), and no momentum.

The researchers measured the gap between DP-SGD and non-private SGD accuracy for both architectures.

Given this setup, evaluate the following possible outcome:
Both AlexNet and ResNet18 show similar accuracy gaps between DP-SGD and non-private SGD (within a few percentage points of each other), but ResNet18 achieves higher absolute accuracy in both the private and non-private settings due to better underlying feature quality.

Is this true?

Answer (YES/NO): YES